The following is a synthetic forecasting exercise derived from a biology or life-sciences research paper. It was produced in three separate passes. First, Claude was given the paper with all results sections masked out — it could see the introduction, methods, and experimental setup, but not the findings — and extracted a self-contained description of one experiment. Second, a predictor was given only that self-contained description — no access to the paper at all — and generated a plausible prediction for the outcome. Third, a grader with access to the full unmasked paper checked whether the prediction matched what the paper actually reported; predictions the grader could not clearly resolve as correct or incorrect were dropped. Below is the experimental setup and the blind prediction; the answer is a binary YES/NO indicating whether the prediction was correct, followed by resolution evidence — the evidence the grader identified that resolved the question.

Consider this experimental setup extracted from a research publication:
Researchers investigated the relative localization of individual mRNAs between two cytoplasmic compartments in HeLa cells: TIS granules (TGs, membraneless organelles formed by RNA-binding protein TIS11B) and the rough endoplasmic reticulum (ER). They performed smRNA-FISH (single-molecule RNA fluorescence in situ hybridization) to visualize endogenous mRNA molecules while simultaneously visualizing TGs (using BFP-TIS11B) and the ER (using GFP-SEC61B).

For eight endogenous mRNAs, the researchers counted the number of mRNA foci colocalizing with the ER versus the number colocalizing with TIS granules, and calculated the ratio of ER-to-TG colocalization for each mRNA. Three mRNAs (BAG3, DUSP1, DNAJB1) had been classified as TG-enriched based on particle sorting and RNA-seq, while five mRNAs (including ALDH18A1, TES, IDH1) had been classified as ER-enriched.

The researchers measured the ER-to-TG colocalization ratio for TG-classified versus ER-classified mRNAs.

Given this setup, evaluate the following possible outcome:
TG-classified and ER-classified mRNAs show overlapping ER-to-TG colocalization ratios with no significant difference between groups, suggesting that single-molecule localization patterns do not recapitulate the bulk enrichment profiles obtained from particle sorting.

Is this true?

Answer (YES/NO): NO